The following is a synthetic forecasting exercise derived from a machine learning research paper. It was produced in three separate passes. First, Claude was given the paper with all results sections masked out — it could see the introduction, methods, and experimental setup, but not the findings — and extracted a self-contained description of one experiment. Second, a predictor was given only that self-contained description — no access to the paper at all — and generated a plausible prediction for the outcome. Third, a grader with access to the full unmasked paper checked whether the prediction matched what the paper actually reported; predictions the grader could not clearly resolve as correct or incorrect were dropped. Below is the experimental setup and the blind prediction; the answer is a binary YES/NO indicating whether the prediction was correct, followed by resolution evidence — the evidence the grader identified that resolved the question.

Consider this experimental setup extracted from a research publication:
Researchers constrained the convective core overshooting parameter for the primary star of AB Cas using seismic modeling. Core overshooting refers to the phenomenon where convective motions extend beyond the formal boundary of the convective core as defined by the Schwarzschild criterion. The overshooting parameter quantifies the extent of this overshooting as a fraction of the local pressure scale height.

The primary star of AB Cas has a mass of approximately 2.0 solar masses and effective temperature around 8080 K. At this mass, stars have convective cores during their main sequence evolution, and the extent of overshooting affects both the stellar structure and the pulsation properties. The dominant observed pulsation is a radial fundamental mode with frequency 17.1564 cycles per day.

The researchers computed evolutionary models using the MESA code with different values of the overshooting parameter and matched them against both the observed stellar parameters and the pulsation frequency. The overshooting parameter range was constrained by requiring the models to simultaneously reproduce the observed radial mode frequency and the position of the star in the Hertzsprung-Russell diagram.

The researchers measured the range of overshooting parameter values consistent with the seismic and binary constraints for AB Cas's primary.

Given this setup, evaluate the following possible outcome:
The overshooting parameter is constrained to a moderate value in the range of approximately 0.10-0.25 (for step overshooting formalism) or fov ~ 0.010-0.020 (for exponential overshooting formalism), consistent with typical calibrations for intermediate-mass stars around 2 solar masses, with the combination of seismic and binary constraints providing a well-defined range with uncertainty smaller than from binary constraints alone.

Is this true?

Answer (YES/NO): YES